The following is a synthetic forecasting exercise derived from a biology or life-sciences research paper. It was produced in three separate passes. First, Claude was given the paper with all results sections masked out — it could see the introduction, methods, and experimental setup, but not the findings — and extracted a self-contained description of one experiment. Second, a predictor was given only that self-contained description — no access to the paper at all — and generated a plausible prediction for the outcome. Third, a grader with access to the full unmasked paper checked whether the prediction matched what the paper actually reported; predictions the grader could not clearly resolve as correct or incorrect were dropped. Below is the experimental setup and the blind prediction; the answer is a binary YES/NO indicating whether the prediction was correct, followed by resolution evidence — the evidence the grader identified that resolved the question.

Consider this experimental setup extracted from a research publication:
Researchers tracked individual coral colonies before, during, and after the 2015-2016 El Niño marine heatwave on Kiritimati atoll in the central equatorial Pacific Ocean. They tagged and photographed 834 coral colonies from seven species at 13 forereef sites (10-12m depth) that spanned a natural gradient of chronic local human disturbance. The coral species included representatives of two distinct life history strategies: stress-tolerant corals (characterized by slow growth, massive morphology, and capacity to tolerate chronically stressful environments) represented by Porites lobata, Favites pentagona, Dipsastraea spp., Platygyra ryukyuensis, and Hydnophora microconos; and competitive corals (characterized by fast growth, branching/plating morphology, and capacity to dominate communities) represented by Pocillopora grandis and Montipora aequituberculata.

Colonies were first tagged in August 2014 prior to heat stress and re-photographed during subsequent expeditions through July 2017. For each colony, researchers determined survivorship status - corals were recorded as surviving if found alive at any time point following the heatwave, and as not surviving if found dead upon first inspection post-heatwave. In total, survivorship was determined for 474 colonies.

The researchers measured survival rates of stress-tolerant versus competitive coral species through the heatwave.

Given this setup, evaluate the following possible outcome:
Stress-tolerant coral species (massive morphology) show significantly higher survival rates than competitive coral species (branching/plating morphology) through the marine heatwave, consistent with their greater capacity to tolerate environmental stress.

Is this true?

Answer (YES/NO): YES